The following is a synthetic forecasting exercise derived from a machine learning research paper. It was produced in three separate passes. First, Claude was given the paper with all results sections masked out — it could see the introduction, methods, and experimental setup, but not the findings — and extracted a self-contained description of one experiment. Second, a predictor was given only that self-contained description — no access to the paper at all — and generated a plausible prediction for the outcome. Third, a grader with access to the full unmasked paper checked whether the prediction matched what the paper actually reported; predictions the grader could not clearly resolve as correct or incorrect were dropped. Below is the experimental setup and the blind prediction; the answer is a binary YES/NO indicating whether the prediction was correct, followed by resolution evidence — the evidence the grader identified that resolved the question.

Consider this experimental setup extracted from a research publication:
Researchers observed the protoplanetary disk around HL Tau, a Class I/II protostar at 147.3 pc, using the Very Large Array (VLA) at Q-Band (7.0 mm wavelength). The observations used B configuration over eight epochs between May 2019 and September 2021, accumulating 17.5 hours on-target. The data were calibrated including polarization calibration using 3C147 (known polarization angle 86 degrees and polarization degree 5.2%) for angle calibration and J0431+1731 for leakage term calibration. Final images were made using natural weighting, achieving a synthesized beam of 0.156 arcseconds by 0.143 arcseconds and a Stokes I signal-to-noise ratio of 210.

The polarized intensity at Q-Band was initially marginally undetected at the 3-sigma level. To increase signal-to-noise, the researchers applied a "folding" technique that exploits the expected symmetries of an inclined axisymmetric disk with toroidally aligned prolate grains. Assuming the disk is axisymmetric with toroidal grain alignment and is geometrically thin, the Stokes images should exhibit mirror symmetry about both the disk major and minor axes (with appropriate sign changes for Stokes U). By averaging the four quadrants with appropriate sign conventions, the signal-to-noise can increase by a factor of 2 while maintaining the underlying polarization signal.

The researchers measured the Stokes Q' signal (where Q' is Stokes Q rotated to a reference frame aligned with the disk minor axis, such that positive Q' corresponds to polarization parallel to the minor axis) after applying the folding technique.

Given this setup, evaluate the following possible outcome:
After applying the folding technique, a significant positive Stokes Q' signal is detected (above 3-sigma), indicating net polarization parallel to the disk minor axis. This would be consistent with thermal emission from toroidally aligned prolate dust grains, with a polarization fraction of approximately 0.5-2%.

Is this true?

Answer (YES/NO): NO